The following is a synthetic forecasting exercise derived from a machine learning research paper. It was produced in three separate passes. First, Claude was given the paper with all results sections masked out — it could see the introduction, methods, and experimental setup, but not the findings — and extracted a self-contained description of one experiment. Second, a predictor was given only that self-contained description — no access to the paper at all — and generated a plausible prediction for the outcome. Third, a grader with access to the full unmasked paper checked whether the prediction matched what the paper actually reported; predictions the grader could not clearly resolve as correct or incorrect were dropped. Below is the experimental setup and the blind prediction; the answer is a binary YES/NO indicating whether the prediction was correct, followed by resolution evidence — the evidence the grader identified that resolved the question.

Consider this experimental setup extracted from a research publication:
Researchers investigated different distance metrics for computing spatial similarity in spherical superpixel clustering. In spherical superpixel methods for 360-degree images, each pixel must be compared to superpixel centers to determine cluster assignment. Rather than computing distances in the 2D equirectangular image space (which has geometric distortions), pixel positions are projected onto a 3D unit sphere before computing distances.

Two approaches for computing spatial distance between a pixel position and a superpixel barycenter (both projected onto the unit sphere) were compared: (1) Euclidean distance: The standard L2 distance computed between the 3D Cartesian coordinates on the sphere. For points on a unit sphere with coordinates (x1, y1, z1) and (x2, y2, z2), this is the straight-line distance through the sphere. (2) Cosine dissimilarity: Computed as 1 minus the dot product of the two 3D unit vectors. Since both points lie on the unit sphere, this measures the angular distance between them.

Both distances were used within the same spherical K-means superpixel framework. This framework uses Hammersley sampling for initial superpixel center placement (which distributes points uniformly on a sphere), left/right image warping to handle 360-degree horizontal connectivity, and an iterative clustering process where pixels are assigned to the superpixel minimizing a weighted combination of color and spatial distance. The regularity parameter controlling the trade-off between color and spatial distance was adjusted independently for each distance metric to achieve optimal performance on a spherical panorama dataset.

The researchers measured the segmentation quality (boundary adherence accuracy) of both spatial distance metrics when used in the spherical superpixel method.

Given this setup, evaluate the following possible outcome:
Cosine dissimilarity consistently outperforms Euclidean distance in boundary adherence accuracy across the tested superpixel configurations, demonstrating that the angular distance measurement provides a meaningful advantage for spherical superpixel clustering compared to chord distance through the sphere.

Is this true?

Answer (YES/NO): NO